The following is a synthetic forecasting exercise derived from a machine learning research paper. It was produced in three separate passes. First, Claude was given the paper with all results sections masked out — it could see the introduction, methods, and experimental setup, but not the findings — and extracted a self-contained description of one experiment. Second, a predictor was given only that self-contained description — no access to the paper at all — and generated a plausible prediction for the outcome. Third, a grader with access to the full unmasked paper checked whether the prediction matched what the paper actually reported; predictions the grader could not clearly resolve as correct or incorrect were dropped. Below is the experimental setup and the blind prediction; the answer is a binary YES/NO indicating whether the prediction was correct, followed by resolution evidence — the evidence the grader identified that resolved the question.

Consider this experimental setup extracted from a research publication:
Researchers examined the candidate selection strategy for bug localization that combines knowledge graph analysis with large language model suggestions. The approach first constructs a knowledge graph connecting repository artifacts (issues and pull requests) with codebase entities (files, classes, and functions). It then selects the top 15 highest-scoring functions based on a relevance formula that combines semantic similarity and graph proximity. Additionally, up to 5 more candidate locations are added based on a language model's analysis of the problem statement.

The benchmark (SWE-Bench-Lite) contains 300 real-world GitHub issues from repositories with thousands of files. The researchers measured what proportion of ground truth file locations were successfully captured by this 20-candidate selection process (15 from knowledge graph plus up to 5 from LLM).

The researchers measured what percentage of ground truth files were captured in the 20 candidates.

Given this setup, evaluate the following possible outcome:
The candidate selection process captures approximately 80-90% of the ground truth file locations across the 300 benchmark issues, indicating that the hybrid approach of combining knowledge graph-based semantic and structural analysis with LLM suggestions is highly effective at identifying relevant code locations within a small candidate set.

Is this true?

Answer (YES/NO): YES